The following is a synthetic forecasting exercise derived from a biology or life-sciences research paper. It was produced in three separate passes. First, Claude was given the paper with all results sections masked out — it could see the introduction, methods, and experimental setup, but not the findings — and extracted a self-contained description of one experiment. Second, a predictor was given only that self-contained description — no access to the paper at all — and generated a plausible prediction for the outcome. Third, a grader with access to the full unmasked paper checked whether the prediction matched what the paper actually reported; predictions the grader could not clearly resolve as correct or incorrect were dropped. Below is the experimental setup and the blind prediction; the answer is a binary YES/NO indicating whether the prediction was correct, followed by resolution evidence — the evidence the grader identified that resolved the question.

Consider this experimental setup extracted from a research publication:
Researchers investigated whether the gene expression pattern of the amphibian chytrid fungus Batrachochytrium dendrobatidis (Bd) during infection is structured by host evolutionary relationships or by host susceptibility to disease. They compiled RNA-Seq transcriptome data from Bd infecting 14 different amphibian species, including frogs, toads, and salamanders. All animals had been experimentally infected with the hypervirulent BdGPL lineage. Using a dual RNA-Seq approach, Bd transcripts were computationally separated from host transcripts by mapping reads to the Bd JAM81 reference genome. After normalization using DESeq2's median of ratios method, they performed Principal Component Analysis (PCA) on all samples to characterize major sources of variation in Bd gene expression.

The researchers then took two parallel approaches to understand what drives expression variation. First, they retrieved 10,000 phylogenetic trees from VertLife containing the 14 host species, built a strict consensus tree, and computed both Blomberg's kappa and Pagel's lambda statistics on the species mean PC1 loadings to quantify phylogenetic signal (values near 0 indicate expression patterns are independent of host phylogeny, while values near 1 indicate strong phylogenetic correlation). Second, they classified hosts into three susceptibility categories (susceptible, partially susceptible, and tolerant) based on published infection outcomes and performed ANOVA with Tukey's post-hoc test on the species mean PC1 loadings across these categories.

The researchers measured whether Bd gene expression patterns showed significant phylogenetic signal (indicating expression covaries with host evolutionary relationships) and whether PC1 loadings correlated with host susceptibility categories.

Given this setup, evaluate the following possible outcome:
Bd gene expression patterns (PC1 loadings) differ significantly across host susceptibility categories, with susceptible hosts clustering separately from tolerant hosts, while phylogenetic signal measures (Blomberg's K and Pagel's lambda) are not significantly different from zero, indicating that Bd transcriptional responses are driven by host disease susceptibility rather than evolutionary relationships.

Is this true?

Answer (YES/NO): YES